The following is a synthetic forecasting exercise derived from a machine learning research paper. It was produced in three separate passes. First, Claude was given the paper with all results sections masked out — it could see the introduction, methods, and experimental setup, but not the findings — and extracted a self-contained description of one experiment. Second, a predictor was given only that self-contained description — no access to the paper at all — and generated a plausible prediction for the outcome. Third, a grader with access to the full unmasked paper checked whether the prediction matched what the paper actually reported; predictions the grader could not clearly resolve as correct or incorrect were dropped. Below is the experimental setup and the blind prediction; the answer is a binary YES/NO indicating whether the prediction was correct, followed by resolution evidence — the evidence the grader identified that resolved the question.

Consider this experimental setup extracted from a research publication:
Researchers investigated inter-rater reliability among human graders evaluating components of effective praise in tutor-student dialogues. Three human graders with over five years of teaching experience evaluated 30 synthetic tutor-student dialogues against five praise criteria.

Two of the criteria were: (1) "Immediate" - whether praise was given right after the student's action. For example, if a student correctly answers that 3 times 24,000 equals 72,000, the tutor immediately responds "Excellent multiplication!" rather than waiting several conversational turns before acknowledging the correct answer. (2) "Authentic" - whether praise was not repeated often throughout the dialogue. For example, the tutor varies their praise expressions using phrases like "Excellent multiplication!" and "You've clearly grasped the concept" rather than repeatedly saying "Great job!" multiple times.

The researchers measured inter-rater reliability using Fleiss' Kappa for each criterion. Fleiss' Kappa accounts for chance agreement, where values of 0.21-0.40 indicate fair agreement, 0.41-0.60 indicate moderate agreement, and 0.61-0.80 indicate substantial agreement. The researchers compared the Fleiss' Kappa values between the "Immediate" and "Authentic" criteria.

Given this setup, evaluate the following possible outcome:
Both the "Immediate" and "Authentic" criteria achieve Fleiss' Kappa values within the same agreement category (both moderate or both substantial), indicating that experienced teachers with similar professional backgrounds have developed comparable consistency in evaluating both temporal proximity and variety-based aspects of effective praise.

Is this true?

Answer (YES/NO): NO